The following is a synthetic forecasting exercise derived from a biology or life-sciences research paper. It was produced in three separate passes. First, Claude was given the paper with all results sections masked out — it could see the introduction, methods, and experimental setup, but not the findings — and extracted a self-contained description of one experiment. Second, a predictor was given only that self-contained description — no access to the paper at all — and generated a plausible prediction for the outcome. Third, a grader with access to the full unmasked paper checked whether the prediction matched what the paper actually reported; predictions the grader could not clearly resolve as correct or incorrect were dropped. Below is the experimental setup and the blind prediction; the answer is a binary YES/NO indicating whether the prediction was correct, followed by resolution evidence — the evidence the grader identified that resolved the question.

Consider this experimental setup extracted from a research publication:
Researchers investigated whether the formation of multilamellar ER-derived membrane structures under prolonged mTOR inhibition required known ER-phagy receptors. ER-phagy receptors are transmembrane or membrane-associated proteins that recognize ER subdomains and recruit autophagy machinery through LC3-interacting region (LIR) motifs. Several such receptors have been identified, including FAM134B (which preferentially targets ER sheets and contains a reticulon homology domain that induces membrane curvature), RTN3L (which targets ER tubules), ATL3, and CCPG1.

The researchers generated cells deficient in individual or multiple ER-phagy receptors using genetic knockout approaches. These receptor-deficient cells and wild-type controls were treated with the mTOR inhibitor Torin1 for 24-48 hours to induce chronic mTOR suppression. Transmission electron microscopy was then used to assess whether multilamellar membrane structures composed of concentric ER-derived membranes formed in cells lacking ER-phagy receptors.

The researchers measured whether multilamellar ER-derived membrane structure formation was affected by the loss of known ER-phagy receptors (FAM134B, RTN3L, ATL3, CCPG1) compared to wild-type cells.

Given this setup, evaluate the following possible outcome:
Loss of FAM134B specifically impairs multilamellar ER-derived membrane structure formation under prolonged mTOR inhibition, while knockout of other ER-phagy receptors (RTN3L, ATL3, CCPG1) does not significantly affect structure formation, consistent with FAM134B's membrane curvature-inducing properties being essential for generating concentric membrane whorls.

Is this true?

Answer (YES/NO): NO